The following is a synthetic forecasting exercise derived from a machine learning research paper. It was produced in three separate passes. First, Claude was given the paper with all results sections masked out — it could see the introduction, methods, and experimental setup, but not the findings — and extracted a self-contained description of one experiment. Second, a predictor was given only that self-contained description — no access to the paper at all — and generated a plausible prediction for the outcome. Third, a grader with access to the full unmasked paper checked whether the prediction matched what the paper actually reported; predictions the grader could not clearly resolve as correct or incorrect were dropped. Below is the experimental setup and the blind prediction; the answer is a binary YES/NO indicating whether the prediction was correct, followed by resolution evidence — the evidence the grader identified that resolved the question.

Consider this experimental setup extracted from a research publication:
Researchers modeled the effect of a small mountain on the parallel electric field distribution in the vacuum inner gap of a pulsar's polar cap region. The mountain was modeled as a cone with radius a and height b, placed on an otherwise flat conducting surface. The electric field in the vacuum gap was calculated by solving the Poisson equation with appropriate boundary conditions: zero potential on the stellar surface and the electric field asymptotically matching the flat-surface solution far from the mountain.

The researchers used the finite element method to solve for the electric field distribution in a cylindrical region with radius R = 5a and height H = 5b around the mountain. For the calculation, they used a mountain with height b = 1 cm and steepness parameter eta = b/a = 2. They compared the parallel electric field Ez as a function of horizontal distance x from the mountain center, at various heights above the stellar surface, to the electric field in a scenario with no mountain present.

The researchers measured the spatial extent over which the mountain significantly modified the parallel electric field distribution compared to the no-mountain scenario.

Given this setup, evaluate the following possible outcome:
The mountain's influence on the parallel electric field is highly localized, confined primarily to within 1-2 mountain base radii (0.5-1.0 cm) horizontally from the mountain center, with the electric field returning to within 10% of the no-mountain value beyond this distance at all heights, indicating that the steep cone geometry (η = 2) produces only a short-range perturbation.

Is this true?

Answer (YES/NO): NO